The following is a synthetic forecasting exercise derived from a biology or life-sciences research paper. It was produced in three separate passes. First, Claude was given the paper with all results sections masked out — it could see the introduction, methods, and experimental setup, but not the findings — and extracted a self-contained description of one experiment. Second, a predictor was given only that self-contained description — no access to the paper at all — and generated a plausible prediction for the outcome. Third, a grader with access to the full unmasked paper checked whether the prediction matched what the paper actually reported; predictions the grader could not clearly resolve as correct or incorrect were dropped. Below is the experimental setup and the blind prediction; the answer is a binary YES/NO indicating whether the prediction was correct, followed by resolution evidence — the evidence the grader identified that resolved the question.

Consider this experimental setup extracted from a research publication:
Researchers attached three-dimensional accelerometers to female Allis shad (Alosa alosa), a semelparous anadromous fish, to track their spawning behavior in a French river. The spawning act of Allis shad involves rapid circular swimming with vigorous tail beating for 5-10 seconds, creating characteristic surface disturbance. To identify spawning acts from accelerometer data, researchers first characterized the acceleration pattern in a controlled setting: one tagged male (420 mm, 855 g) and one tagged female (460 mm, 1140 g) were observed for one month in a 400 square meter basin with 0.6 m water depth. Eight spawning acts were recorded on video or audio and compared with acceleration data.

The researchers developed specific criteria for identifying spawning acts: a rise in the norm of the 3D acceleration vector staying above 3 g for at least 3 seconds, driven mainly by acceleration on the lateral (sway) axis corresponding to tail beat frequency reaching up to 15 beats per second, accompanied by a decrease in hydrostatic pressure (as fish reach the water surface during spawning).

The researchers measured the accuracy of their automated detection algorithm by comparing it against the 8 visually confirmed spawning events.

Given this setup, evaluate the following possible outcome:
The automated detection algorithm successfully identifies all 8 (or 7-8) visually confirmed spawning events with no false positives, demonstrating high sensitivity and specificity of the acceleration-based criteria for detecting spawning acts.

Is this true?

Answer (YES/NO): YES